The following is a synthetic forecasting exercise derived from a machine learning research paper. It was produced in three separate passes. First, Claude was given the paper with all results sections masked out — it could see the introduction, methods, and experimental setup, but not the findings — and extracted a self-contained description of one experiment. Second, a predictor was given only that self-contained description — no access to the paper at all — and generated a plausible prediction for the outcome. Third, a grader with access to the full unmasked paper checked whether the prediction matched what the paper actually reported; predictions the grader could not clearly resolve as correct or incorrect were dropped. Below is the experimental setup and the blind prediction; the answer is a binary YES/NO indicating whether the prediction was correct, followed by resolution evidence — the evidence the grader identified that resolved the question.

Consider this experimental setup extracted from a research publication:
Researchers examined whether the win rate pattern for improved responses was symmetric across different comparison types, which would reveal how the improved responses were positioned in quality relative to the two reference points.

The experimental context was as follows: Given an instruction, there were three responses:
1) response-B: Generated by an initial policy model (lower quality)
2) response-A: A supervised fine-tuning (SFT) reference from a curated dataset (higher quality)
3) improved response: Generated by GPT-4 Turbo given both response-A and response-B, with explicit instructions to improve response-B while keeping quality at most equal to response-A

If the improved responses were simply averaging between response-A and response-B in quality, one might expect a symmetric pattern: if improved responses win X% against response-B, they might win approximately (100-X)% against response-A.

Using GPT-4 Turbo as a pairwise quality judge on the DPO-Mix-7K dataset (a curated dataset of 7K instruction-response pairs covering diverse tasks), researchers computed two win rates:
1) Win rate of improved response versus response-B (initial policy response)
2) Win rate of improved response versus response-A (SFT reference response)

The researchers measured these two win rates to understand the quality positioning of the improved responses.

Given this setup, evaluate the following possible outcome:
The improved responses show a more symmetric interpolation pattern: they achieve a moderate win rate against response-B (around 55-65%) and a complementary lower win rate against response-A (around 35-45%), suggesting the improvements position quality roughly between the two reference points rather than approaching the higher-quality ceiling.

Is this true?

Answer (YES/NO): NO